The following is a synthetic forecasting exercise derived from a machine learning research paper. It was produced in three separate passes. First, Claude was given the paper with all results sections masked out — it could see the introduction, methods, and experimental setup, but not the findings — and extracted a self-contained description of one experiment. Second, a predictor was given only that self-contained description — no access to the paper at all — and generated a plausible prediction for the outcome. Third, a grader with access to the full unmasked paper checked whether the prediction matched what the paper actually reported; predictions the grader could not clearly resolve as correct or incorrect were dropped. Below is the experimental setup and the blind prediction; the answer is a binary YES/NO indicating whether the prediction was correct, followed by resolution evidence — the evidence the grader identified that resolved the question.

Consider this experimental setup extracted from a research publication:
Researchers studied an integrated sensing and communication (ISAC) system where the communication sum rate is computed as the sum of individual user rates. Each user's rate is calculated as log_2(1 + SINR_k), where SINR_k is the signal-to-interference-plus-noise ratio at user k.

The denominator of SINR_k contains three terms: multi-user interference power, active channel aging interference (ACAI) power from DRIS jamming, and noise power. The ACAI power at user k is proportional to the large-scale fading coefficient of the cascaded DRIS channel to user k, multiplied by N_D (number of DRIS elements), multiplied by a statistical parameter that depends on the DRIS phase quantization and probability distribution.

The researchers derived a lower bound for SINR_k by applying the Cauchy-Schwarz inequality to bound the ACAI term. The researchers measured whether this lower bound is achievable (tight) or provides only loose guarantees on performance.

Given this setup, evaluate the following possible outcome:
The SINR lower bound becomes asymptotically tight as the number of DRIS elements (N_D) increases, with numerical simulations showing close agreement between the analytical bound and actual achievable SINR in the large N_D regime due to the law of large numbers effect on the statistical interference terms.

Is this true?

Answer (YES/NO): NO